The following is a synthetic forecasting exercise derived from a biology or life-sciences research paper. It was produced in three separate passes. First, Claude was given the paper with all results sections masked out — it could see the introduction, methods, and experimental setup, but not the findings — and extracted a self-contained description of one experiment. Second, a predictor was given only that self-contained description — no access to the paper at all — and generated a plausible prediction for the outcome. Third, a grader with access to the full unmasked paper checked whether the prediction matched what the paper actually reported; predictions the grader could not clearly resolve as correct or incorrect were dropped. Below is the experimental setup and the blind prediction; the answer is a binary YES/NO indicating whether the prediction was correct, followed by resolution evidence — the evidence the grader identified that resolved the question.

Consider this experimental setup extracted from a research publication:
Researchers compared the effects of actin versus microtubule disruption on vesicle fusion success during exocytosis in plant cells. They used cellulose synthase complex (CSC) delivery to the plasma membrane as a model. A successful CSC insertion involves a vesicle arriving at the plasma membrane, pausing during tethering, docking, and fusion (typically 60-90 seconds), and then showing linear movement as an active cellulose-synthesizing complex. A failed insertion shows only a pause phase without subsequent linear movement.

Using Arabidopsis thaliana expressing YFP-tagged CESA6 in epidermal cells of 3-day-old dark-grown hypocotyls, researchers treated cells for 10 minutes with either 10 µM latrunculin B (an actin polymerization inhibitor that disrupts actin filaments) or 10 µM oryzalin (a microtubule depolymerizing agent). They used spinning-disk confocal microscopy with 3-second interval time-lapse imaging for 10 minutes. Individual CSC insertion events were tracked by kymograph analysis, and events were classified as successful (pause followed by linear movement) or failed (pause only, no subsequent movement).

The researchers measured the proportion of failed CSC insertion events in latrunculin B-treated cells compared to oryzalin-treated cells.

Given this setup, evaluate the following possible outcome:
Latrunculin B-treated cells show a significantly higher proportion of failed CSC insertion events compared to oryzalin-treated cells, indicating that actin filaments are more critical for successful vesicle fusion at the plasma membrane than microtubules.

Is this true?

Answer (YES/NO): YES